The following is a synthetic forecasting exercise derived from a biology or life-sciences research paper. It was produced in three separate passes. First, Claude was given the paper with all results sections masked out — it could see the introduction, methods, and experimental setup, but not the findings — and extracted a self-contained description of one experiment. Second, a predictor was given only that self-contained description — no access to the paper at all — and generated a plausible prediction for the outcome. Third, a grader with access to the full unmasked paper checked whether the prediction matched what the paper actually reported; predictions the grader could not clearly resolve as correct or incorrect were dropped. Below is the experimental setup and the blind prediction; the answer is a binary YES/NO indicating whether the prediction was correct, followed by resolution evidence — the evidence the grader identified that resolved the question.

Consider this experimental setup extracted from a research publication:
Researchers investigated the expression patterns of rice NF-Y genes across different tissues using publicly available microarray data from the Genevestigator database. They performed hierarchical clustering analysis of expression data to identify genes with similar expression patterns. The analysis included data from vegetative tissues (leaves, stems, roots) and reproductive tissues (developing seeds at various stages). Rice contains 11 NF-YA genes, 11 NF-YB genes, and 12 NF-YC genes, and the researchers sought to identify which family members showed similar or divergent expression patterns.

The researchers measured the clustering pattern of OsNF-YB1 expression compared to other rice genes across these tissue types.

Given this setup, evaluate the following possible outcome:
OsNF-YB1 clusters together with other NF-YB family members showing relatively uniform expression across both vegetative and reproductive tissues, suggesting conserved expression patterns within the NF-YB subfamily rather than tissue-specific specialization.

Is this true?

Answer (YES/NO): NO